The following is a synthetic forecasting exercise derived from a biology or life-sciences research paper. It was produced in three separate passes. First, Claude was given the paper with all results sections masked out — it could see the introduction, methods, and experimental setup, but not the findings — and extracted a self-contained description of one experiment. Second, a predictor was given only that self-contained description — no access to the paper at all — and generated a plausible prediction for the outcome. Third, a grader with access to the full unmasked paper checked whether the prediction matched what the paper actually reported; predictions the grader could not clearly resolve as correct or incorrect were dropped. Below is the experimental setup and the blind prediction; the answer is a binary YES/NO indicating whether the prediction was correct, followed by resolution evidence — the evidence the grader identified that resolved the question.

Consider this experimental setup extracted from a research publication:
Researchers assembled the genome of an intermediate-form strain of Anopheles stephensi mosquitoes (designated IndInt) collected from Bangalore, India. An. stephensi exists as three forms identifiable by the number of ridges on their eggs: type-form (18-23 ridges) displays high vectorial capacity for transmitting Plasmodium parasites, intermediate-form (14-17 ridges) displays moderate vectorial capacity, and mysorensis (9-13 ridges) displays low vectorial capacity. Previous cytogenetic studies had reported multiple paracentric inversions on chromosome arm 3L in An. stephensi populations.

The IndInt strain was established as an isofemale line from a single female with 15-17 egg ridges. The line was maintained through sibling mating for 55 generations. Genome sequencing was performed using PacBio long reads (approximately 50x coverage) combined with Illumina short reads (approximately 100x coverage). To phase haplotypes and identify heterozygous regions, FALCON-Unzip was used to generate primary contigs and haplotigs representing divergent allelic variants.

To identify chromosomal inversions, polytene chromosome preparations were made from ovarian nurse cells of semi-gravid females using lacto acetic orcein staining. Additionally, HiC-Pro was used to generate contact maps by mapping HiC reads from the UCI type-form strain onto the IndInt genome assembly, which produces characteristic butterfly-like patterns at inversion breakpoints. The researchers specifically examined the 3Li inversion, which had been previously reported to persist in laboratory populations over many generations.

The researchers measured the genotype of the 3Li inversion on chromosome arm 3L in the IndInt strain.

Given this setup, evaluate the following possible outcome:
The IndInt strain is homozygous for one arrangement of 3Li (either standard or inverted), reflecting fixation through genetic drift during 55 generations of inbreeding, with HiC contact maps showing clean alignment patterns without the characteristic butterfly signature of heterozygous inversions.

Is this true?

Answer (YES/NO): NO